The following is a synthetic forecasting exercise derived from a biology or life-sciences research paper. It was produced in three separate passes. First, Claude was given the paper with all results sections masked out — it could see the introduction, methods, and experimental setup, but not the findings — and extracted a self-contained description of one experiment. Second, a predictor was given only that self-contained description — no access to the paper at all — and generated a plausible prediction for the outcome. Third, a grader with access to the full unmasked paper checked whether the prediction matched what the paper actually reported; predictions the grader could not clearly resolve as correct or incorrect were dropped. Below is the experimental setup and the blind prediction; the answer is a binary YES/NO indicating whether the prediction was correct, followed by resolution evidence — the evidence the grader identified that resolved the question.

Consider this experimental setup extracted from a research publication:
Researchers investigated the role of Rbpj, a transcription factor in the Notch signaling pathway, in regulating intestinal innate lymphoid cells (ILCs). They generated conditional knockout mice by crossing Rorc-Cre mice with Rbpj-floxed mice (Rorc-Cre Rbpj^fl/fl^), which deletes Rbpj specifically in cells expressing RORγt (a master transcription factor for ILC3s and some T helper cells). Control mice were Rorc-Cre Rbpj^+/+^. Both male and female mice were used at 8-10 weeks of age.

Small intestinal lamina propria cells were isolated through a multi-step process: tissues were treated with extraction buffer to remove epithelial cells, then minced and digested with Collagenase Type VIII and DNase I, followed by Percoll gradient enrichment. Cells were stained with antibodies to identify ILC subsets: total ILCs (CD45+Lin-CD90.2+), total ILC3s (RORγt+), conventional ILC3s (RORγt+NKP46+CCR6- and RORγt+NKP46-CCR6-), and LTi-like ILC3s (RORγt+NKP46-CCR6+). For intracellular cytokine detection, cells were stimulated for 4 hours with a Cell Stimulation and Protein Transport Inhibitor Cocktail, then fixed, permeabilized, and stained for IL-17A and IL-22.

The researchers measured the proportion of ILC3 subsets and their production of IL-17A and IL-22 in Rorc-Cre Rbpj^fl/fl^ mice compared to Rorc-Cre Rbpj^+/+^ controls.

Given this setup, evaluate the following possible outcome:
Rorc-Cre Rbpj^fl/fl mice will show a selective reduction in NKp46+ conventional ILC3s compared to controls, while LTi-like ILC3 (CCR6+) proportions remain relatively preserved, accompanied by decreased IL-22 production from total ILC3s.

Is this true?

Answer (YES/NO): NO